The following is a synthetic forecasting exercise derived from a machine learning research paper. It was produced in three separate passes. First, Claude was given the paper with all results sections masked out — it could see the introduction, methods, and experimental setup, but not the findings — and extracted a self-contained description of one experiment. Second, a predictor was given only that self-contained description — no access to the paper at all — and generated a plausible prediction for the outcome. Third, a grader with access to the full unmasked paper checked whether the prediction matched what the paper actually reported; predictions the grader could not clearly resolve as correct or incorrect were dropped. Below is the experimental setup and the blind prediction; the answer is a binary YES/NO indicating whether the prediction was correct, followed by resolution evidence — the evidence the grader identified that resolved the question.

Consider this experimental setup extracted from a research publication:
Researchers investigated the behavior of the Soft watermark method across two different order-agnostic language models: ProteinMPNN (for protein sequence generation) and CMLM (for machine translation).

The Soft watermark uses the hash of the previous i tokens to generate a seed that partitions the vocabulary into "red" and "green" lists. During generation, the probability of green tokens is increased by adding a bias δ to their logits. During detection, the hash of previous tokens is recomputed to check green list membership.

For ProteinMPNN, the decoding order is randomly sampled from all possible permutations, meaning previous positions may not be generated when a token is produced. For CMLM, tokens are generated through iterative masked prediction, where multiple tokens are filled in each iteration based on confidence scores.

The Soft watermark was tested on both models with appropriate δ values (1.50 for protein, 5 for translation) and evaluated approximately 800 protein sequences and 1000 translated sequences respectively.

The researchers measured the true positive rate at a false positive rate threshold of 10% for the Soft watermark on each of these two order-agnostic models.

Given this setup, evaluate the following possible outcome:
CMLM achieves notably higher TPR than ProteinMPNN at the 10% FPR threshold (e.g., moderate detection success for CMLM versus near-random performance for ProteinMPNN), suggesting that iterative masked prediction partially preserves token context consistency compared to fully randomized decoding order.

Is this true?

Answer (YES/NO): NO